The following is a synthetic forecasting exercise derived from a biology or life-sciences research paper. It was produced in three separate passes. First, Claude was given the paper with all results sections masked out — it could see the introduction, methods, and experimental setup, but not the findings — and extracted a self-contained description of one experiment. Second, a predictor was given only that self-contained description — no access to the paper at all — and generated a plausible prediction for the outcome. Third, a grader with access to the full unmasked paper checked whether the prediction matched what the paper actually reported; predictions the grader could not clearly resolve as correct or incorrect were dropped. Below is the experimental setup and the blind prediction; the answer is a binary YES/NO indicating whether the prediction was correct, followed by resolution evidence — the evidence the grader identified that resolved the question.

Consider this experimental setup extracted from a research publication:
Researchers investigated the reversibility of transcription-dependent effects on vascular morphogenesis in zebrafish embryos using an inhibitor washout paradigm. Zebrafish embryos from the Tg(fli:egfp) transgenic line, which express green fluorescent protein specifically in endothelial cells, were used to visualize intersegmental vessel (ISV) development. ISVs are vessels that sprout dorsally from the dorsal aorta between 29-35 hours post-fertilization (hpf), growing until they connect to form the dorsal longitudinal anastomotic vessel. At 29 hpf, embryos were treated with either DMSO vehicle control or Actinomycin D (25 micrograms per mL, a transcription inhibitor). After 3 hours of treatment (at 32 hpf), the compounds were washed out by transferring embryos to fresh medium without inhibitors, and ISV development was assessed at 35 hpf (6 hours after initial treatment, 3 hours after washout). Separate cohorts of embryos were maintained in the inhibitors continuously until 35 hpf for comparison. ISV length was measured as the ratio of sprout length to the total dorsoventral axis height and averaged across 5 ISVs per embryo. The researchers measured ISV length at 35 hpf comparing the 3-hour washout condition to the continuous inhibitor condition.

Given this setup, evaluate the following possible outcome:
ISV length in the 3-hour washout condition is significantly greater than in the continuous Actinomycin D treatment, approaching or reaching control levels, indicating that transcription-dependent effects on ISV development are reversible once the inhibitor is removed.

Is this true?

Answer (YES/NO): YES